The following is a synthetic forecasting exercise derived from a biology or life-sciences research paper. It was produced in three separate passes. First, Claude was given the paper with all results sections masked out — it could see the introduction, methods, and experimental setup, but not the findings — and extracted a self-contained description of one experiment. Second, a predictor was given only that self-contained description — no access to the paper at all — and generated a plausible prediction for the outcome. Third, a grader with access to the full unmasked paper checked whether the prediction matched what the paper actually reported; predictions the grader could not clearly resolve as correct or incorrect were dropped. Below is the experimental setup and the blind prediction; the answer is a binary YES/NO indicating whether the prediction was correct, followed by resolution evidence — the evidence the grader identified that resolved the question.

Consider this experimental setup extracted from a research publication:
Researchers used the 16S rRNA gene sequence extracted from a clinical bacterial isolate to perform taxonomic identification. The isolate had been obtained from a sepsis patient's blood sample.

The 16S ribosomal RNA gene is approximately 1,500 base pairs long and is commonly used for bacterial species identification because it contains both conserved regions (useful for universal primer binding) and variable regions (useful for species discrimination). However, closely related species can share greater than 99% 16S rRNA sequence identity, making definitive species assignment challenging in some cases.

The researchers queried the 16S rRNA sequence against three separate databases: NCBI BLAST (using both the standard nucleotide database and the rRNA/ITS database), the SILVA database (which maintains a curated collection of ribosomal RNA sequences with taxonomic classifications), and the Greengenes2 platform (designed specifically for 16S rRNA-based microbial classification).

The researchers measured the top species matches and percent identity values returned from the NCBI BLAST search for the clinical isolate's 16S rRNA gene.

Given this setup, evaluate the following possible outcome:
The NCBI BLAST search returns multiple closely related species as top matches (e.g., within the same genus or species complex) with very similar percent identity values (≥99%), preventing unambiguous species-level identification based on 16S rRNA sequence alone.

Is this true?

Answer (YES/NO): NO